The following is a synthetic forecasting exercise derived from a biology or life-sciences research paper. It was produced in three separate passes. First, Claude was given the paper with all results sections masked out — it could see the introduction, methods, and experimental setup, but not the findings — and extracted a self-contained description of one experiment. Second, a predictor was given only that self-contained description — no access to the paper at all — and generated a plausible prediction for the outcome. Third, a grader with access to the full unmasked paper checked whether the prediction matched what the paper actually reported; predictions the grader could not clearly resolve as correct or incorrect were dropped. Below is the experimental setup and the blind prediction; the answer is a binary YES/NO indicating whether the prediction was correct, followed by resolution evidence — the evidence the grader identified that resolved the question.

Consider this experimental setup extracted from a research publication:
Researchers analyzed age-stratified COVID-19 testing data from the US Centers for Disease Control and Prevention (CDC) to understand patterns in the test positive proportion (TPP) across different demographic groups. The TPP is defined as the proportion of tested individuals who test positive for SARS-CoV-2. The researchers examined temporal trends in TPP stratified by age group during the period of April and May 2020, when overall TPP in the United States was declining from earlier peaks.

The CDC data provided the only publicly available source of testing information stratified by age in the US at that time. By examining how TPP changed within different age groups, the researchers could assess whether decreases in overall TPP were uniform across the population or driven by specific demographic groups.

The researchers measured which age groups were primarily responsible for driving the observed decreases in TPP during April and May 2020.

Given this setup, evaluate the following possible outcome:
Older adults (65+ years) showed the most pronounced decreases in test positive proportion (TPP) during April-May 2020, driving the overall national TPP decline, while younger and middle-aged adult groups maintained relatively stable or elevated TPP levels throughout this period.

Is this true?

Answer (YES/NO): NO